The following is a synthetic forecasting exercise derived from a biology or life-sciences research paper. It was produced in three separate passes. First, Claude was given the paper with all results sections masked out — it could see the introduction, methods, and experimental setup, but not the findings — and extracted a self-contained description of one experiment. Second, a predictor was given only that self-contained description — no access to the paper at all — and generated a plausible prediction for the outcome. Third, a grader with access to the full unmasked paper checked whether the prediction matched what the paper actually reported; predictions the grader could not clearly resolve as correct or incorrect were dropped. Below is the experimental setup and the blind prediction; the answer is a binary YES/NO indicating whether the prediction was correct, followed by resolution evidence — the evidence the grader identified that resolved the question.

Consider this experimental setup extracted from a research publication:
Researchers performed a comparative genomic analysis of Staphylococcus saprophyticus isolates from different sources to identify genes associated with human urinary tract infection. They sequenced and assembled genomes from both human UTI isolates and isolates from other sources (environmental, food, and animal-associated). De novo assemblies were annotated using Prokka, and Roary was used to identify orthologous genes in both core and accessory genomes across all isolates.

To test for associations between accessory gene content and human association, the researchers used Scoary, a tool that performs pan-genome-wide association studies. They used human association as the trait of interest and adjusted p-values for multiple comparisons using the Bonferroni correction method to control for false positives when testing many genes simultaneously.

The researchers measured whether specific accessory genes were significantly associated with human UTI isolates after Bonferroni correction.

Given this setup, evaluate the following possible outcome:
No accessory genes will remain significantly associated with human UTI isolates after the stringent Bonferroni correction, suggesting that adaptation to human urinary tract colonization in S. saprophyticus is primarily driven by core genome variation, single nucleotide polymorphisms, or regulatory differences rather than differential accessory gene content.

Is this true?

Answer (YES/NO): YES